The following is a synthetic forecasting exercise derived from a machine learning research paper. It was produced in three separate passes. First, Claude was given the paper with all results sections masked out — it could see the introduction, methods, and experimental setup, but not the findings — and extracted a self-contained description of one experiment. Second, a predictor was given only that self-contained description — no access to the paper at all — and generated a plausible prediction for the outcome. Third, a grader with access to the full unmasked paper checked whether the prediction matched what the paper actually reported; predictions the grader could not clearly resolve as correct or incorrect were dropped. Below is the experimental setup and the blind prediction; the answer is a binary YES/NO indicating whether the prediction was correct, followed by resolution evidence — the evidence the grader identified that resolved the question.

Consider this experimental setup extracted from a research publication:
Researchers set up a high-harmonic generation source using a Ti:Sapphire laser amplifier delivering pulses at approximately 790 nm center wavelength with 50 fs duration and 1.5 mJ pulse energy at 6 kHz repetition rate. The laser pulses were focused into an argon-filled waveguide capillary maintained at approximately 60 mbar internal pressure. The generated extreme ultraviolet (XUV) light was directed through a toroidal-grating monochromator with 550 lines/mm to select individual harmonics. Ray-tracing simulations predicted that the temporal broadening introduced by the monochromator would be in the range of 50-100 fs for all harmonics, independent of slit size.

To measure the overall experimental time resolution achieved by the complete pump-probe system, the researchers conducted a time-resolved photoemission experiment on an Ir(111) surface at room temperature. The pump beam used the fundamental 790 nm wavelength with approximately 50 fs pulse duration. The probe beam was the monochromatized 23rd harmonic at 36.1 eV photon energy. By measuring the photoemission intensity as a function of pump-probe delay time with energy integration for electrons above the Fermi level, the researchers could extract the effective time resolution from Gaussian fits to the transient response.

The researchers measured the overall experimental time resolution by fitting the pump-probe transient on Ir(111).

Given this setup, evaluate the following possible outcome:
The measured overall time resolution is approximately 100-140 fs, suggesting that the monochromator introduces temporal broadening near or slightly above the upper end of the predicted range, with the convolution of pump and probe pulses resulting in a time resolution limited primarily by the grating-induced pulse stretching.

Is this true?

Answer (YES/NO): NO